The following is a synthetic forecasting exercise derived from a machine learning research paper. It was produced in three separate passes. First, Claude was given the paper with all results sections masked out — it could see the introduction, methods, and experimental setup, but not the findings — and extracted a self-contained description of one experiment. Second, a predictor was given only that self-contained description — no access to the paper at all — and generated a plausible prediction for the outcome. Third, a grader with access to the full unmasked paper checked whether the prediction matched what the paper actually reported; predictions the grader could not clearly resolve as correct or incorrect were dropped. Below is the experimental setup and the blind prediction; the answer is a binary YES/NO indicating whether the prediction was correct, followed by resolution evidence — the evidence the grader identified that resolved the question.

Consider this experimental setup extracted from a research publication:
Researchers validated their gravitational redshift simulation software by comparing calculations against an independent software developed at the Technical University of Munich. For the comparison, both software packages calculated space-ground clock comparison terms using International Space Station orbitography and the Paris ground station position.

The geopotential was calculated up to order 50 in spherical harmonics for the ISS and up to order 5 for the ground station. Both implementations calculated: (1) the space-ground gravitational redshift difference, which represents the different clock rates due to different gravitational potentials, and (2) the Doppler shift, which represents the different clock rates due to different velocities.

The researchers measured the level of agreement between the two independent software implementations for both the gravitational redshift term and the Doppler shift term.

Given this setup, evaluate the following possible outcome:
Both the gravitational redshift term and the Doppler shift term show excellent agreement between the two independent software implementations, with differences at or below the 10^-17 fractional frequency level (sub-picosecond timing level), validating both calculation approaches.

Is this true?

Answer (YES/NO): YES